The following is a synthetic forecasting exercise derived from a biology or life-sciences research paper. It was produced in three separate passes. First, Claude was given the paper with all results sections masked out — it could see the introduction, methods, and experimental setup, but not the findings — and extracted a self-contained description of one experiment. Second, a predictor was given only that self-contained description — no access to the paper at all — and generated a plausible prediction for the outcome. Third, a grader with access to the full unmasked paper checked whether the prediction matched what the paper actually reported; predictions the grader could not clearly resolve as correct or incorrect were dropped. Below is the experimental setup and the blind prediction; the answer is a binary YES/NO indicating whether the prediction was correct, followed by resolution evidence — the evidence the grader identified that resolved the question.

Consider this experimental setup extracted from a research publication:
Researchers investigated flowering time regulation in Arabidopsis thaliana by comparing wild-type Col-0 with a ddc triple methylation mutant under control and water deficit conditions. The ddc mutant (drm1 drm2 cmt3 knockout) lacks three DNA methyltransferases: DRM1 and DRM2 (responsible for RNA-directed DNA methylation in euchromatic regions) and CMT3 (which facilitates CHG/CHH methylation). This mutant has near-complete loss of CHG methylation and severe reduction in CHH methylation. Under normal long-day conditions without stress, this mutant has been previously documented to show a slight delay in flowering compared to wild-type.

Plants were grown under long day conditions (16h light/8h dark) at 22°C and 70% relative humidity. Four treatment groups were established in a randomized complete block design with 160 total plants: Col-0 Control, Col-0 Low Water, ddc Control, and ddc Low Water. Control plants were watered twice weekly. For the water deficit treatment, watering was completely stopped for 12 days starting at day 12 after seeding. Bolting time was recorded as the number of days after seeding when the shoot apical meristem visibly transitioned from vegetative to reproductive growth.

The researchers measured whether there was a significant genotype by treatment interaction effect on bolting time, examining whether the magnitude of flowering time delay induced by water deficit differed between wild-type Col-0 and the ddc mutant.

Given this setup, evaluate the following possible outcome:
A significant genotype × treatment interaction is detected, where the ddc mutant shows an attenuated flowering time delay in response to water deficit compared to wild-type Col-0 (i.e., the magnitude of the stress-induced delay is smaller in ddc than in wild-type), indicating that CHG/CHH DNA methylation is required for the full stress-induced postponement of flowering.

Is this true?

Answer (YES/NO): YES